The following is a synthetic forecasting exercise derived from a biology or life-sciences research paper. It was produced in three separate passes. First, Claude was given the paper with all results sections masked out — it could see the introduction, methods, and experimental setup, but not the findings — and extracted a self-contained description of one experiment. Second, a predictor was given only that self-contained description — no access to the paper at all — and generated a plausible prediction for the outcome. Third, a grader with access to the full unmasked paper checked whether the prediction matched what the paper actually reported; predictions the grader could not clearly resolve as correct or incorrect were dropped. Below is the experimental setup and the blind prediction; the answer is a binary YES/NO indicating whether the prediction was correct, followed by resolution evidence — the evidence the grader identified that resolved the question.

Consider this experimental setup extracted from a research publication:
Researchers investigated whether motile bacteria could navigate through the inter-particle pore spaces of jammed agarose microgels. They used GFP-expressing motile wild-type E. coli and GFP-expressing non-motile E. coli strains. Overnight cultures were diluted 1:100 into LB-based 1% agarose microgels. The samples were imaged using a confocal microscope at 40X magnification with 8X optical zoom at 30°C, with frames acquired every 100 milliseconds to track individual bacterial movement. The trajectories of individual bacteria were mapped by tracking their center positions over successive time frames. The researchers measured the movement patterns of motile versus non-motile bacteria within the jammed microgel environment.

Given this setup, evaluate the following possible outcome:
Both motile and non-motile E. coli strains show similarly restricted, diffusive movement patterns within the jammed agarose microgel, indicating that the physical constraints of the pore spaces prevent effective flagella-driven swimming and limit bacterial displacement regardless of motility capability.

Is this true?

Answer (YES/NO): NO